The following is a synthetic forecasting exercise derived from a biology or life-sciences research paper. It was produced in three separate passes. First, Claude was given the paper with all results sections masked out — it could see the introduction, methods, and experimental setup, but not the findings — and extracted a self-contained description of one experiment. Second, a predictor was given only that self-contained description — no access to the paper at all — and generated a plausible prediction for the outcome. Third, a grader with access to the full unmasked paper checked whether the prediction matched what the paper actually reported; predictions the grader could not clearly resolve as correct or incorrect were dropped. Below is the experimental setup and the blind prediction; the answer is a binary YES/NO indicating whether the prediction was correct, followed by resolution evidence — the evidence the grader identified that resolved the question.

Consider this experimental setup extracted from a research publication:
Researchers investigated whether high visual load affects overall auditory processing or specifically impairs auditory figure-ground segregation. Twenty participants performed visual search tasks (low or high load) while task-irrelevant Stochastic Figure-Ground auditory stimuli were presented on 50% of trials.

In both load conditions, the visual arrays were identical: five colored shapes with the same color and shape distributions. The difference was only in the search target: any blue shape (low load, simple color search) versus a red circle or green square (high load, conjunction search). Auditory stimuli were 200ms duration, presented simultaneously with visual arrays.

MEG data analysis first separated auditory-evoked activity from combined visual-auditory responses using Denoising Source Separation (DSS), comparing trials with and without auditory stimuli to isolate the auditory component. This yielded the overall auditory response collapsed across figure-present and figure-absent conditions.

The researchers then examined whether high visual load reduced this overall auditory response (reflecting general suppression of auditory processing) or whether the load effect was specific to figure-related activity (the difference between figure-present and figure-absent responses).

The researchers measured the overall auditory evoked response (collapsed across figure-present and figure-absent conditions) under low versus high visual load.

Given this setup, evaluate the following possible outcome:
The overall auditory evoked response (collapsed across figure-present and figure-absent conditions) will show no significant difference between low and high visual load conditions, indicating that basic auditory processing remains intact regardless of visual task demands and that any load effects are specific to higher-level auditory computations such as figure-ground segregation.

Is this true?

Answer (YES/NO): NO